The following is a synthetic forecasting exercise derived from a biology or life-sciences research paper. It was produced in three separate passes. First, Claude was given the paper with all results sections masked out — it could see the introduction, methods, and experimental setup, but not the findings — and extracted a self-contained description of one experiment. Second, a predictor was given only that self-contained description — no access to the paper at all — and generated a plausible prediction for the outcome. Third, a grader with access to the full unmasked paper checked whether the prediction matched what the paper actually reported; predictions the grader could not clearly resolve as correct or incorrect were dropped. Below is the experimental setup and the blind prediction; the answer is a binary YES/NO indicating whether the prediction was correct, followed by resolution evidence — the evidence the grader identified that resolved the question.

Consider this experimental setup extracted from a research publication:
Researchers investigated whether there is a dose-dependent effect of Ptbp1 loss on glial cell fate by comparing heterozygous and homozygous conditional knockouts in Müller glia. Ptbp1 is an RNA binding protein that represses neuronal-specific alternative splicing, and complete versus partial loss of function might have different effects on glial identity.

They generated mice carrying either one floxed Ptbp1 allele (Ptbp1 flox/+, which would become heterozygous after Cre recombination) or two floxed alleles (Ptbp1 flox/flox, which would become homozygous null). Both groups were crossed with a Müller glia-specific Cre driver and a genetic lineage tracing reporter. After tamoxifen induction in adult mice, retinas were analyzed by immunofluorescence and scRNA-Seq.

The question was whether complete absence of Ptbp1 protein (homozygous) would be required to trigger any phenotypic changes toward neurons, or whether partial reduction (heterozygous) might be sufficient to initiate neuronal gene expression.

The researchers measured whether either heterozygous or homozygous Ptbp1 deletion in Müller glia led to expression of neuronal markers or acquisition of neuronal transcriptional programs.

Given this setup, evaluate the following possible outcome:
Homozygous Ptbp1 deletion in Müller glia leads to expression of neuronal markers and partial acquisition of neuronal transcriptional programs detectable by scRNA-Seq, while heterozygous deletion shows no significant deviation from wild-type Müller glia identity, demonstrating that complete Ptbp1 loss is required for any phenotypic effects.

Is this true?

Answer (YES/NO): NO